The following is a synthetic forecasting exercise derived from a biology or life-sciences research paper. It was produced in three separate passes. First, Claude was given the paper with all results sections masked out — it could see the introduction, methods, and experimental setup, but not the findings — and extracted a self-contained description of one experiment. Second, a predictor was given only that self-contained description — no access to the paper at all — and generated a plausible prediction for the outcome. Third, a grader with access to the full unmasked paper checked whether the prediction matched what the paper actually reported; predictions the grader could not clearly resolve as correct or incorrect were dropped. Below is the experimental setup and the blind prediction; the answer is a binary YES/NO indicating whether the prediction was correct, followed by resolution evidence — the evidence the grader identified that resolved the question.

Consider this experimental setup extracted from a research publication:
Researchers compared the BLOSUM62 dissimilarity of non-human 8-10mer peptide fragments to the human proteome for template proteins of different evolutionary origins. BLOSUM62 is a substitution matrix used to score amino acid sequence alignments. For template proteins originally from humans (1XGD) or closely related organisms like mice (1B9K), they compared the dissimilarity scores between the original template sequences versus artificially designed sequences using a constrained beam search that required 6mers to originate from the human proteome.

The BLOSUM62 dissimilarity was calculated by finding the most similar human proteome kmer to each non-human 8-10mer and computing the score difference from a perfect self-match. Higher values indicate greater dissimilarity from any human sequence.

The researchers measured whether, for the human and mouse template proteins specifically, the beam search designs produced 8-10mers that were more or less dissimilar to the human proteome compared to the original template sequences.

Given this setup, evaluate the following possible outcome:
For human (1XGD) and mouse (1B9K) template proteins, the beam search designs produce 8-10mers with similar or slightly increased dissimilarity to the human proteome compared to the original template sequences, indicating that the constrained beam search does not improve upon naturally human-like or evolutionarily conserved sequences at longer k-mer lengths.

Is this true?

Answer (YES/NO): YES